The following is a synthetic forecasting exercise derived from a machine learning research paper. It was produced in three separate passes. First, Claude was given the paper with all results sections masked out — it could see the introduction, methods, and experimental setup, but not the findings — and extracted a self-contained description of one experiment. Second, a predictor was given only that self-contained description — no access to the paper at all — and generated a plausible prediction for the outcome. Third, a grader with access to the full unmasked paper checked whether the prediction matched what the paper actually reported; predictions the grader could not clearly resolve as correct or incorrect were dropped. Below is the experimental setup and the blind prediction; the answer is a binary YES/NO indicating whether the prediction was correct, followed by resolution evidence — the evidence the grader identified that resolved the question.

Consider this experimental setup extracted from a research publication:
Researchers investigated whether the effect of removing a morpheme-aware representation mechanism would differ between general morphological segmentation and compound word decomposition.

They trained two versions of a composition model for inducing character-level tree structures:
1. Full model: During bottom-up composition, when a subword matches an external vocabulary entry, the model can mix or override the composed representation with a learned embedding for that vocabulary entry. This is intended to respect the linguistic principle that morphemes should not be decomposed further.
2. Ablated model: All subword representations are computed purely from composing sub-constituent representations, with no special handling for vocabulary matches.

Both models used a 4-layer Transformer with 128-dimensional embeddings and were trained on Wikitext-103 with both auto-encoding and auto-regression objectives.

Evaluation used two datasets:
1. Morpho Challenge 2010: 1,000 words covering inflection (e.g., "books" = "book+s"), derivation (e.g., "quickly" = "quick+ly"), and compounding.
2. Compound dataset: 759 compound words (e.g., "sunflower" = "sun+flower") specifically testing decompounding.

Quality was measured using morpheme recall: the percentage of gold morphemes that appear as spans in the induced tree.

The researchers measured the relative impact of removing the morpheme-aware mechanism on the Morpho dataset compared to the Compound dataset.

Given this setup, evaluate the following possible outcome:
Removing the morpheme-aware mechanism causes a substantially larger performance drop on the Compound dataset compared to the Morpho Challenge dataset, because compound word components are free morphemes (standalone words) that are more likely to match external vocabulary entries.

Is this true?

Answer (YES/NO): YES